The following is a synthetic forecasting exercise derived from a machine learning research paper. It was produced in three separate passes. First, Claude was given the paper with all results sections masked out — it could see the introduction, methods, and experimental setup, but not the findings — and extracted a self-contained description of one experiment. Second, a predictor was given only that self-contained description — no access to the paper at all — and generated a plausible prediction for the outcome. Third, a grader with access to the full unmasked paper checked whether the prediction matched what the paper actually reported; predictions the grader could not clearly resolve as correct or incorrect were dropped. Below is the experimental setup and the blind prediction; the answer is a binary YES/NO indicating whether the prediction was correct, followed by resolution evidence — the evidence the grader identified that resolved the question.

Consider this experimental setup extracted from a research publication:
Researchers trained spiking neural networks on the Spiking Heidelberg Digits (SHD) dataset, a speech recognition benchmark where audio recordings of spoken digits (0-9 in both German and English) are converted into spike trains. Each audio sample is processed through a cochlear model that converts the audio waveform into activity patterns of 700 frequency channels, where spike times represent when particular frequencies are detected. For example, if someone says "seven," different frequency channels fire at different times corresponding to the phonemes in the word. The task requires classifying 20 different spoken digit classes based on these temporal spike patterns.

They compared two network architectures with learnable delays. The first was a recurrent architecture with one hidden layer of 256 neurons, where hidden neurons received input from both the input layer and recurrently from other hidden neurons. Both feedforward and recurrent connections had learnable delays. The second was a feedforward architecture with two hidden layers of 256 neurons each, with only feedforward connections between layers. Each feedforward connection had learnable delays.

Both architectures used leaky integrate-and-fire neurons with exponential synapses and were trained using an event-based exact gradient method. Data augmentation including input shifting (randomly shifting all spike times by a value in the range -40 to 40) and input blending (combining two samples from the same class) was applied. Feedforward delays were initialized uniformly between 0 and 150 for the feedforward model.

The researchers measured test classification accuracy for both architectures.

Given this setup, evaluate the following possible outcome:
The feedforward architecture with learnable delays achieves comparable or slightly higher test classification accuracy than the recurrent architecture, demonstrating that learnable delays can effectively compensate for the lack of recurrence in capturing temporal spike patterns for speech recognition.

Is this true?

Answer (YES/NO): YES